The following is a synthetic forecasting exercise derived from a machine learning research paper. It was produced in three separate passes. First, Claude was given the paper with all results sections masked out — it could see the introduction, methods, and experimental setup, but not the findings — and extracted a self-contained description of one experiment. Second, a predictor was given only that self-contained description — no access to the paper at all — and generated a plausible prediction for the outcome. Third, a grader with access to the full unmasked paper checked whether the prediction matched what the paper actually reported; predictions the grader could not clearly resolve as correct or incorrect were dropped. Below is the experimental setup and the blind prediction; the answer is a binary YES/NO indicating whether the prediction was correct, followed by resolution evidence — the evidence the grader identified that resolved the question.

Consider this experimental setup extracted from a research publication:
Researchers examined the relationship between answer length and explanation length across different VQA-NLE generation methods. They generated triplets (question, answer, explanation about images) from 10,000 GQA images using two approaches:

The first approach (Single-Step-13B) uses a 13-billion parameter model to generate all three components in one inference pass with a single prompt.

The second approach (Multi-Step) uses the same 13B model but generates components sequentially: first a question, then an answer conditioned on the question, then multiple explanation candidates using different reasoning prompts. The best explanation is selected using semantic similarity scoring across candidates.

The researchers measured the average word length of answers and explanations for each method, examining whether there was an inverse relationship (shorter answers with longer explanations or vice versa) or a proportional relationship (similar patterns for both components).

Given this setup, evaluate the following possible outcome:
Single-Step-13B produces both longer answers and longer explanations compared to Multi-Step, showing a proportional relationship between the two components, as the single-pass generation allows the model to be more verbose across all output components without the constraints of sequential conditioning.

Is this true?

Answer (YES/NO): NO